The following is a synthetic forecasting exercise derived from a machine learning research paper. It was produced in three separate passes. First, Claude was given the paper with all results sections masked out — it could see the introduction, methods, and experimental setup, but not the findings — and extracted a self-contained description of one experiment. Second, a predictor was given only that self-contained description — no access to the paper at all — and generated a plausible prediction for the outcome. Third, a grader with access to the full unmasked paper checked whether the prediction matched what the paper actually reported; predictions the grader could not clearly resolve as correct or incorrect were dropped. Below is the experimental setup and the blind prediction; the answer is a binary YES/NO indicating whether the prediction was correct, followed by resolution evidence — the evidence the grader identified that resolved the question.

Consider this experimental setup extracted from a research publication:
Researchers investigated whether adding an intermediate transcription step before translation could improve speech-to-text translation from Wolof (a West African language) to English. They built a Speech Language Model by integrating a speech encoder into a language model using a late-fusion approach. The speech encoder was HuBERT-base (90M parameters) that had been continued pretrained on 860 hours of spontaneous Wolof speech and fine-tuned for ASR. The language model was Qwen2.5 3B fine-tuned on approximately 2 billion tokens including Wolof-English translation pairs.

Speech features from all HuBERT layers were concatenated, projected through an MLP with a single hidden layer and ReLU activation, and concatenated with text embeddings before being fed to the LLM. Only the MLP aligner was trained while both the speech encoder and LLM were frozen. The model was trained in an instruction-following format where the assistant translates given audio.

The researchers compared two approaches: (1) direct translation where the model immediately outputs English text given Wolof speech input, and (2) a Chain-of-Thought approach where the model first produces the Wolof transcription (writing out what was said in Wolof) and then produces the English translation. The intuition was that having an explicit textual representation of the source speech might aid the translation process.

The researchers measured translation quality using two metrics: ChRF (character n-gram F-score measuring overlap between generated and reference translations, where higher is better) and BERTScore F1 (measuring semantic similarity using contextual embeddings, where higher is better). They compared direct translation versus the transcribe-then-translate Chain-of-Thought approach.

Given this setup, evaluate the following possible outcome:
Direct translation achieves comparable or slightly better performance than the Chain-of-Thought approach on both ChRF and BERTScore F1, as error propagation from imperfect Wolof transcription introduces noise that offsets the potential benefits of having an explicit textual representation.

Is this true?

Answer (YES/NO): NO